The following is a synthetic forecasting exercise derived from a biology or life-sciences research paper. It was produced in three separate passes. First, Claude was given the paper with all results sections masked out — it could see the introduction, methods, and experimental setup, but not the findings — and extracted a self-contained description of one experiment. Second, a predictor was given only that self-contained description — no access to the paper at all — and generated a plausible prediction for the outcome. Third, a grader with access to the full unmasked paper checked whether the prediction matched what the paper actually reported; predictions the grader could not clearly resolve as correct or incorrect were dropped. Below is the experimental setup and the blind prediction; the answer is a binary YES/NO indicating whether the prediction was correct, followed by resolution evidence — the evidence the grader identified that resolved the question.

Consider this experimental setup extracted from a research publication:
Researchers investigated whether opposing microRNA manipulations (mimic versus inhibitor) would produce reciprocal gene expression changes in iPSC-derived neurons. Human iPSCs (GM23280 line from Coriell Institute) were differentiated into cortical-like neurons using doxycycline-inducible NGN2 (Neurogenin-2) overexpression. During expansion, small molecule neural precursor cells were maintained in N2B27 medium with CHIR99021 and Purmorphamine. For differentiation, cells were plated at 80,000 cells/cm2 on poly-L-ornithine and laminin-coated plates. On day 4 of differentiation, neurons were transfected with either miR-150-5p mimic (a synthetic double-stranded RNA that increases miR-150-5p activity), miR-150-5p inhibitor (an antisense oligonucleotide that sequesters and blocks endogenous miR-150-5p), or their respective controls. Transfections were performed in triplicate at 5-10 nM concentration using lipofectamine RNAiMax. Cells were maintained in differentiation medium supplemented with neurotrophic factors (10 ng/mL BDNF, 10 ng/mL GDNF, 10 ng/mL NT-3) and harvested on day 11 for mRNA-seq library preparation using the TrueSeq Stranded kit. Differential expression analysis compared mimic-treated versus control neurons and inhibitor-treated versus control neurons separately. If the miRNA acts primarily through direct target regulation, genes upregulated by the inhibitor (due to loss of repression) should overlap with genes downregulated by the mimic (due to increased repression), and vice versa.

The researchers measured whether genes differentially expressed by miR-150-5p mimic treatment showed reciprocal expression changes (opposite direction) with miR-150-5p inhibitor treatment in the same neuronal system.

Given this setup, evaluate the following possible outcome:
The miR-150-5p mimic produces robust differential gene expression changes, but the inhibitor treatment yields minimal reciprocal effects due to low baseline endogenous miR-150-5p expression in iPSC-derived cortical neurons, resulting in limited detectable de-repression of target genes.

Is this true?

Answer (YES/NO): NO